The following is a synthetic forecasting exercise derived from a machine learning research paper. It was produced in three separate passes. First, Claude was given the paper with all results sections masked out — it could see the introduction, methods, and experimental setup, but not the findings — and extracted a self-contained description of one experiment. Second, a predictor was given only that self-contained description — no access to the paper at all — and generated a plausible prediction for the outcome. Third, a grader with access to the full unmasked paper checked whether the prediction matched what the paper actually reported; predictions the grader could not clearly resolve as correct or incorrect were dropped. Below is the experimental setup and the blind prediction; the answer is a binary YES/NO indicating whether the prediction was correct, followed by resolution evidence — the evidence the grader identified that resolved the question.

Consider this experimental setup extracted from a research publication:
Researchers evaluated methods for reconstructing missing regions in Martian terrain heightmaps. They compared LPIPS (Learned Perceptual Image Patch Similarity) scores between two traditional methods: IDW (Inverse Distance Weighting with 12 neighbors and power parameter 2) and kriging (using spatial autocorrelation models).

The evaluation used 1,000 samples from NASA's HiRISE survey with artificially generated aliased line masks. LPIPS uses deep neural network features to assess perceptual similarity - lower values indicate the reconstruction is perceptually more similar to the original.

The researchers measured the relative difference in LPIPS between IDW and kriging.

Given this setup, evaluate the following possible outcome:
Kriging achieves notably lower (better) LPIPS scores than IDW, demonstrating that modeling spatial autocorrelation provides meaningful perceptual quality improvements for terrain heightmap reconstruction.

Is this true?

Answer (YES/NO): YES